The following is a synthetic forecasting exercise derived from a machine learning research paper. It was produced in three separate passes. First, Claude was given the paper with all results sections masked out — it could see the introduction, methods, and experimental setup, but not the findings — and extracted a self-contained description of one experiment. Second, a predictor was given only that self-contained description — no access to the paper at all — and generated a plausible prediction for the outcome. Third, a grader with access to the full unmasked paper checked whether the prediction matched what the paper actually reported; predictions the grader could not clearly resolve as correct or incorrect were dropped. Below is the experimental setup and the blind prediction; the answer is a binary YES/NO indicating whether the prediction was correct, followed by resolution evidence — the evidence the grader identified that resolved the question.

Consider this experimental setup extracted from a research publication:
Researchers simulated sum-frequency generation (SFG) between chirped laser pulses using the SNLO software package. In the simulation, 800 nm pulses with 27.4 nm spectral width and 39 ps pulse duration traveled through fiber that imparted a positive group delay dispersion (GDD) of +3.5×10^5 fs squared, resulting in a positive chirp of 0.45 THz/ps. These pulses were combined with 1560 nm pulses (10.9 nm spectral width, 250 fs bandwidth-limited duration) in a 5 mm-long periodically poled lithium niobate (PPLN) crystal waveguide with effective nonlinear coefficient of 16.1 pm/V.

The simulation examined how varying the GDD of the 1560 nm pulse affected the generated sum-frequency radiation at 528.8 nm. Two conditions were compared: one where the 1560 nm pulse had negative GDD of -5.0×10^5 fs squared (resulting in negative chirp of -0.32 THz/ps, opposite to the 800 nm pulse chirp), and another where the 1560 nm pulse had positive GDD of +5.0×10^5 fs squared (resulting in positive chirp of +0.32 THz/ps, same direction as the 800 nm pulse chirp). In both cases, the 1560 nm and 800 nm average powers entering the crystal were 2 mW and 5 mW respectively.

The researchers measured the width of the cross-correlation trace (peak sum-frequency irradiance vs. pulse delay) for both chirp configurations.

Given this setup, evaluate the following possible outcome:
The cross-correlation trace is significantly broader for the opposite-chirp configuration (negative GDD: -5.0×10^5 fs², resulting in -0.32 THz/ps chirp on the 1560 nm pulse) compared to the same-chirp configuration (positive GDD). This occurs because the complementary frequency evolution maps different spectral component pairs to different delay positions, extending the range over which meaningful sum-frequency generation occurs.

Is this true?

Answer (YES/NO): NO